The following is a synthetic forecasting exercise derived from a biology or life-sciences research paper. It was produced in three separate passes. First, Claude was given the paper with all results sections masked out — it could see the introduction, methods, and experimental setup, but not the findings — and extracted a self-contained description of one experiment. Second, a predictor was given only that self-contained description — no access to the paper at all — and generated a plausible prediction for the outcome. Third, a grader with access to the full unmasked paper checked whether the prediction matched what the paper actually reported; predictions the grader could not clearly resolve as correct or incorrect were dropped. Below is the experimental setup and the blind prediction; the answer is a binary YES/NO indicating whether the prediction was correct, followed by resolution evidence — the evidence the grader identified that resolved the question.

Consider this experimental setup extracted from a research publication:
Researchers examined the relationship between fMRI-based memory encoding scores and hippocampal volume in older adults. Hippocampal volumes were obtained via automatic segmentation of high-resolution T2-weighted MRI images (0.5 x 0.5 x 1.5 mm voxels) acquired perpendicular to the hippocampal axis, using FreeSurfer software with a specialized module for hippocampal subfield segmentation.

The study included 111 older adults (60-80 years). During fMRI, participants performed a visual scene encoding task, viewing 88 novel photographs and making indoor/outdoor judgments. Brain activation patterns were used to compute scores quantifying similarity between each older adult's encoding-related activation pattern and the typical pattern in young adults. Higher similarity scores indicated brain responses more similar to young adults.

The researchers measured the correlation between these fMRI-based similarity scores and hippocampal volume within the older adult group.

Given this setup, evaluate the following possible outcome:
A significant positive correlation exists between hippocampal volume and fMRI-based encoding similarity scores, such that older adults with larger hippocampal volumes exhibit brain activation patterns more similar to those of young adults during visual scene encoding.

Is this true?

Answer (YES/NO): NO